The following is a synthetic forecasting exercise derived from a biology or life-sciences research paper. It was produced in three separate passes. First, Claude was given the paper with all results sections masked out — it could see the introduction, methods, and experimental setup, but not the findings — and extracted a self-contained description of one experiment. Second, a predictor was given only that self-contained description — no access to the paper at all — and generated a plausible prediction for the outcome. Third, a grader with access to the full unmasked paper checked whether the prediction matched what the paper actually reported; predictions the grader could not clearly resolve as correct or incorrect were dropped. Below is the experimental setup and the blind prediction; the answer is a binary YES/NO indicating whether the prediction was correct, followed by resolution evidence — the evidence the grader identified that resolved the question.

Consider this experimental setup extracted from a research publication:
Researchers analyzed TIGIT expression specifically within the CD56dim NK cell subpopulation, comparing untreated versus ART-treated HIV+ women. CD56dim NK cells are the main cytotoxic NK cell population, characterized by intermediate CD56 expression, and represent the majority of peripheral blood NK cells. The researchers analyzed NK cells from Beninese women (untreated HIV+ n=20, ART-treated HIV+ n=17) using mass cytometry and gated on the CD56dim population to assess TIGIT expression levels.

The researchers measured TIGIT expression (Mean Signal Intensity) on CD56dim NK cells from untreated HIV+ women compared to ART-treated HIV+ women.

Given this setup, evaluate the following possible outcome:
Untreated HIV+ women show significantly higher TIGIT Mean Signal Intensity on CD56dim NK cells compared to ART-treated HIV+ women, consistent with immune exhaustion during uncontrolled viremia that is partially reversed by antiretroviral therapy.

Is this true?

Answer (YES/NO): YES